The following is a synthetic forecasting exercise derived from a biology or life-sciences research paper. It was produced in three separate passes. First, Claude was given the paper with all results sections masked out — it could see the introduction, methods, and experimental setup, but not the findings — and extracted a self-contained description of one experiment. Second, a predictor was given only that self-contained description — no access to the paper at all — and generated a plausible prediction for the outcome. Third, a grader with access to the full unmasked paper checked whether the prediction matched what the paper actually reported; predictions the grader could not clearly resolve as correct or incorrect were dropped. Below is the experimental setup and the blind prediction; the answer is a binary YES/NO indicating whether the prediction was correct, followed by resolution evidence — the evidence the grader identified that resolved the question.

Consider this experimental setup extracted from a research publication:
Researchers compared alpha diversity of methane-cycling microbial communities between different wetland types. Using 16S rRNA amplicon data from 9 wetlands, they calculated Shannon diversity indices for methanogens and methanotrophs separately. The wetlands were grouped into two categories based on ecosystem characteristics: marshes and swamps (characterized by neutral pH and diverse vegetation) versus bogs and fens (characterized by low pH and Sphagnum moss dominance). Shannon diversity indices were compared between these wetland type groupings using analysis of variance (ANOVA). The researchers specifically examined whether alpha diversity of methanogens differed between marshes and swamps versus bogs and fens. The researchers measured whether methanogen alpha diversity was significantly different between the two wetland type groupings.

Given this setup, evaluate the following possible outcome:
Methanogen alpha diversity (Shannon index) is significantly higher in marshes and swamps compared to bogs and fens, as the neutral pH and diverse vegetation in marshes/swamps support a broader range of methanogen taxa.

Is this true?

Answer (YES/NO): YES